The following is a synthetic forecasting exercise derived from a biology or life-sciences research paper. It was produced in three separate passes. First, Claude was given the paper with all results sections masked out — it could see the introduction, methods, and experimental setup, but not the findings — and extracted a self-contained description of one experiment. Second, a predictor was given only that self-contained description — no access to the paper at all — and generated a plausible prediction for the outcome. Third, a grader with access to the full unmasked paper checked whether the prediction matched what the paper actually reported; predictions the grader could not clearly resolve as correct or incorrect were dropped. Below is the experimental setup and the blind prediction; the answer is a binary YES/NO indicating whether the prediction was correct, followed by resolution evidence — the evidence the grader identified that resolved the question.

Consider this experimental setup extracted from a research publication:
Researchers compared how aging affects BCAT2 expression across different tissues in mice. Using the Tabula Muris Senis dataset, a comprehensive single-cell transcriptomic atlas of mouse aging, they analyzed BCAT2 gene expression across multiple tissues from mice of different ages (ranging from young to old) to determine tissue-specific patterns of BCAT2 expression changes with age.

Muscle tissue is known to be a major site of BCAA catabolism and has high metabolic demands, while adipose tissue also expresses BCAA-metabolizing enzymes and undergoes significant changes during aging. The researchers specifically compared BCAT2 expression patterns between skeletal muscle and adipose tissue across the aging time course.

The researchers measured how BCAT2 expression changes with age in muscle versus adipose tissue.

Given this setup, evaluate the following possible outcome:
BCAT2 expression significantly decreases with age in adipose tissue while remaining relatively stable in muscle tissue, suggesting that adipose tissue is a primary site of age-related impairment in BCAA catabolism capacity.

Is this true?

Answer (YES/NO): YES